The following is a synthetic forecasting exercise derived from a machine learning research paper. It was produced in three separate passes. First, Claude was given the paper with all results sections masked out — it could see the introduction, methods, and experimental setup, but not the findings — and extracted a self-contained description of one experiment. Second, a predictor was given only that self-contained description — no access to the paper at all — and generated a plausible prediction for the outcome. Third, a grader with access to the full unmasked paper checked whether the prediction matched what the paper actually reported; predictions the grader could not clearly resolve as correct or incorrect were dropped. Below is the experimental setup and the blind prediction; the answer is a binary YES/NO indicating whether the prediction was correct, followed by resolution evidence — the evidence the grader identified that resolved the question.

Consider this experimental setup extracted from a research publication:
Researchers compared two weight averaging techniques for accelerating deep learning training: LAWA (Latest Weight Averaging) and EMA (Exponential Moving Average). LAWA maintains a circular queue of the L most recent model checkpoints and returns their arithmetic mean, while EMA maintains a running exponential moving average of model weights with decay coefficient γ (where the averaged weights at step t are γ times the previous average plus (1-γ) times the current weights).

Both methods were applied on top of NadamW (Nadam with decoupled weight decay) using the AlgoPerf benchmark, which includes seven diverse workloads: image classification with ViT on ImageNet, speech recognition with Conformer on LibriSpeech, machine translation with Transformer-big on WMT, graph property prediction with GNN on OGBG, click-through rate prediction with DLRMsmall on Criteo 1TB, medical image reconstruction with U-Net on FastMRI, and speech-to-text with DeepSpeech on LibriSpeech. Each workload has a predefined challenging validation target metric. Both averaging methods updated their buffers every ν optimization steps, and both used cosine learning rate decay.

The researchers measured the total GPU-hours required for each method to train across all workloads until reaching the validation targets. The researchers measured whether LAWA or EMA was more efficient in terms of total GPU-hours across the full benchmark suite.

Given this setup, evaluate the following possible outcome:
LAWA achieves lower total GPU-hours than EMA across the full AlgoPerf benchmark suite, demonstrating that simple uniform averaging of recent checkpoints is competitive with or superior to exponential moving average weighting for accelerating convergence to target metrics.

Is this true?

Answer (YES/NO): NO